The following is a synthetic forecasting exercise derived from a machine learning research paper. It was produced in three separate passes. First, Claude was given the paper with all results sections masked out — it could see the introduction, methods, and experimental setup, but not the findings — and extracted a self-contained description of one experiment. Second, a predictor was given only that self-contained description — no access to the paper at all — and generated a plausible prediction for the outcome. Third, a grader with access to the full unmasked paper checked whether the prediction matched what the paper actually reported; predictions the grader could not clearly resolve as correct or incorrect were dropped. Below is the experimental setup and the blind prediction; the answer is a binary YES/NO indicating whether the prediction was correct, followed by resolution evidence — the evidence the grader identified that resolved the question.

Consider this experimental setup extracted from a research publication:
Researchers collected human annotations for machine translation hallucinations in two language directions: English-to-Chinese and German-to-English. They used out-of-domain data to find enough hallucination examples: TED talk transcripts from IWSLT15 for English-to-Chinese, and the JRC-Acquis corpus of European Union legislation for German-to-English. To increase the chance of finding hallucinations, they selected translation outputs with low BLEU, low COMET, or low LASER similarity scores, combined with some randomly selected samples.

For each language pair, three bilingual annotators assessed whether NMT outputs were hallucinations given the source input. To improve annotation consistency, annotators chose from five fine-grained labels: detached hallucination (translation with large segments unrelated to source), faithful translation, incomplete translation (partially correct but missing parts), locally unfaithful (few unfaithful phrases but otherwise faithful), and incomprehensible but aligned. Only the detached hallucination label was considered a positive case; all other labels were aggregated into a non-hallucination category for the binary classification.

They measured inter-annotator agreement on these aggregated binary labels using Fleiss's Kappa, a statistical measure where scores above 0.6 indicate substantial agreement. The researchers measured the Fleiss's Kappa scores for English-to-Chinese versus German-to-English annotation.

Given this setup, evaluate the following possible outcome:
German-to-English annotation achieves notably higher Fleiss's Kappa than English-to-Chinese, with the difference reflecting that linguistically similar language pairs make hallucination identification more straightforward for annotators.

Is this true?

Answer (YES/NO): NO